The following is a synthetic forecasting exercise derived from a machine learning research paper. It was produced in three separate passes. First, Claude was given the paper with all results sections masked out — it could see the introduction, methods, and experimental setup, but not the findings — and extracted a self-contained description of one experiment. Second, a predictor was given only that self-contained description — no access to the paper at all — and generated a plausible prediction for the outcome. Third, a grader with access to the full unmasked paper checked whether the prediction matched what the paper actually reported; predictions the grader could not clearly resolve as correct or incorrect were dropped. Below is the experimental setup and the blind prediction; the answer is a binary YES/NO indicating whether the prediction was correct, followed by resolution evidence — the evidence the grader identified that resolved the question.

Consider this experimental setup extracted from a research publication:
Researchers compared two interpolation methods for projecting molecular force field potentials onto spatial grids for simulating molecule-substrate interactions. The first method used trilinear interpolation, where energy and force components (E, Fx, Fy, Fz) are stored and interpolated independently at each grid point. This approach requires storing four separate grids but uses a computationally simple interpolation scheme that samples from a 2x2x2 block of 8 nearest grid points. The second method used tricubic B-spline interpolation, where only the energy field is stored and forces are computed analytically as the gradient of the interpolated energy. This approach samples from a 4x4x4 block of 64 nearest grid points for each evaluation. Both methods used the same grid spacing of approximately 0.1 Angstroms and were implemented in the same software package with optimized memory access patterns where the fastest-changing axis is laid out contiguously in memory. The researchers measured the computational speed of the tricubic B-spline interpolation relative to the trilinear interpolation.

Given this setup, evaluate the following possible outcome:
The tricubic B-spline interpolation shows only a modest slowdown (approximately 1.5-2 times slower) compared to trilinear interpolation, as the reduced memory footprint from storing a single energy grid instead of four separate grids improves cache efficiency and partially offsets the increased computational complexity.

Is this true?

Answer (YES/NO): YES